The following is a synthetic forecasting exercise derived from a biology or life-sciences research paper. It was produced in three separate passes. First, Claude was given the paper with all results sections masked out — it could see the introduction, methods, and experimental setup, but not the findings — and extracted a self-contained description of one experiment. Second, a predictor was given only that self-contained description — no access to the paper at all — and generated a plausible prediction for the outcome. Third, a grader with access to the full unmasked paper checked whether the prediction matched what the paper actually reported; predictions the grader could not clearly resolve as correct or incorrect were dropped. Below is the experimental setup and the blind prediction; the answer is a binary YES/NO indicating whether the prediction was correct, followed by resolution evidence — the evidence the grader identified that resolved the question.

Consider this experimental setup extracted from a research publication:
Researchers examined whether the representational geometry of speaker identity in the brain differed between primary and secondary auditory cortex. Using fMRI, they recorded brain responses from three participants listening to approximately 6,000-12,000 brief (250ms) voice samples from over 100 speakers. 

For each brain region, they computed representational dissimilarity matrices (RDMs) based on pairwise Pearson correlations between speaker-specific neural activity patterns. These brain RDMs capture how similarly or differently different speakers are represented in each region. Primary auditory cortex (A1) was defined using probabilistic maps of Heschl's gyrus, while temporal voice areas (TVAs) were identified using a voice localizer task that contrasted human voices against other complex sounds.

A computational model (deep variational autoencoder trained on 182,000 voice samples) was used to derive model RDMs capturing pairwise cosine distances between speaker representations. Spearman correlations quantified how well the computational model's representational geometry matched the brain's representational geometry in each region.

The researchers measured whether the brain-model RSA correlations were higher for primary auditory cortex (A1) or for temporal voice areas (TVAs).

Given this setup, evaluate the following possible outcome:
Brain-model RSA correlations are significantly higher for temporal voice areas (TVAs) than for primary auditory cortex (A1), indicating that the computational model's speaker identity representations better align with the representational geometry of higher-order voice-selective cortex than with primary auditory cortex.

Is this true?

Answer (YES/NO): NO